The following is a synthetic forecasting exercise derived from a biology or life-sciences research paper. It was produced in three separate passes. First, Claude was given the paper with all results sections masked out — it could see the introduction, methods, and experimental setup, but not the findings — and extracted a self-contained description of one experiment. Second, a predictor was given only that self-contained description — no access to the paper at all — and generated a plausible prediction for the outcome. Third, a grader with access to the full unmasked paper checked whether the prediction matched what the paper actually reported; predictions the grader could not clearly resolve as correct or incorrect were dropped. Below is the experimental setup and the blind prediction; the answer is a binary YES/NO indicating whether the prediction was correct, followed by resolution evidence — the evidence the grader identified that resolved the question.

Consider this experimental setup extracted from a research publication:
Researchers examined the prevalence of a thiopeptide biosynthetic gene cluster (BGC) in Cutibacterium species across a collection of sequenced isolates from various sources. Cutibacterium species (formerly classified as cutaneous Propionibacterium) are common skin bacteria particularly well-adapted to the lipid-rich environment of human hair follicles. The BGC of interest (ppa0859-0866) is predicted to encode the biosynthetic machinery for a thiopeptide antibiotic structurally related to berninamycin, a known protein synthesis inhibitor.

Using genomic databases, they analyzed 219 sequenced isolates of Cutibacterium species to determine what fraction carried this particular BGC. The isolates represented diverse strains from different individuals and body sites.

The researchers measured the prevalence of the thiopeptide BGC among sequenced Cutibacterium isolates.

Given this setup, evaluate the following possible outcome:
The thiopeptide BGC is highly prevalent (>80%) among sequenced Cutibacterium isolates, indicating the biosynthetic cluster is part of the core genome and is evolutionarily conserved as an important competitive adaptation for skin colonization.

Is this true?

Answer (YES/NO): NO